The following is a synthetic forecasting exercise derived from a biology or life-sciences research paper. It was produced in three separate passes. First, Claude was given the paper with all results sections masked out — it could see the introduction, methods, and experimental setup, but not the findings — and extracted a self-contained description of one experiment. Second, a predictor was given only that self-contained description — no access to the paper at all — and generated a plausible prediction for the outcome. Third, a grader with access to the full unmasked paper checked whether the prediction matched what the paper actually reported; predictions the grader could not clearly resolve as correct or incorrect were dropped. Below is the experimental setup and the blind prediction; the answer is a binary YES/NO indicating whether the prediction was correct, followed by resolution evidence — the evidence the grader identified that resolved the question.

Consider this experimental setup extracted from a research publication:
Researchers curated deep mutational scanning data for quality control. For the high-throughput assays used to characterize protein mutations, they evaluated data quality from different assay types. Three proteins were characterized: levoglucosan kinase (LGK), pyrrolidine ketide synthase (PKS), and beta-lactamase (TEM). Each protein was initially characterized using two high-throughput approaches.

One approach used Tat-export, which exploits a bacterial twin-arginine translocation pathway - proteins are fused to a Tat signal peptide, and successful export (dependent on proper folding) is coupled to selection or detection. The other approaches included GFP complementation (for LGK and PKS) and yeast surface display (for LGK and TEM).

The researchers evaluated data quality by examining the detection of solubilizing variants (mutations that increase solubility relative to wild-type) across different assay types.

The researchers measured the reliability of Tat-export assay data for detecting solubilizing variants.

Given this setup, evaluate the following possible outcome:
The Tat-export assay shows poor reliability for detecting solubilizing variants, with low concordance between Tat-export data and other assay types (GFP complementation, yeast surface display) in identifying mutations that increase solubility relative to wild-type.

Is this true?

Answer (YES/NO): YES